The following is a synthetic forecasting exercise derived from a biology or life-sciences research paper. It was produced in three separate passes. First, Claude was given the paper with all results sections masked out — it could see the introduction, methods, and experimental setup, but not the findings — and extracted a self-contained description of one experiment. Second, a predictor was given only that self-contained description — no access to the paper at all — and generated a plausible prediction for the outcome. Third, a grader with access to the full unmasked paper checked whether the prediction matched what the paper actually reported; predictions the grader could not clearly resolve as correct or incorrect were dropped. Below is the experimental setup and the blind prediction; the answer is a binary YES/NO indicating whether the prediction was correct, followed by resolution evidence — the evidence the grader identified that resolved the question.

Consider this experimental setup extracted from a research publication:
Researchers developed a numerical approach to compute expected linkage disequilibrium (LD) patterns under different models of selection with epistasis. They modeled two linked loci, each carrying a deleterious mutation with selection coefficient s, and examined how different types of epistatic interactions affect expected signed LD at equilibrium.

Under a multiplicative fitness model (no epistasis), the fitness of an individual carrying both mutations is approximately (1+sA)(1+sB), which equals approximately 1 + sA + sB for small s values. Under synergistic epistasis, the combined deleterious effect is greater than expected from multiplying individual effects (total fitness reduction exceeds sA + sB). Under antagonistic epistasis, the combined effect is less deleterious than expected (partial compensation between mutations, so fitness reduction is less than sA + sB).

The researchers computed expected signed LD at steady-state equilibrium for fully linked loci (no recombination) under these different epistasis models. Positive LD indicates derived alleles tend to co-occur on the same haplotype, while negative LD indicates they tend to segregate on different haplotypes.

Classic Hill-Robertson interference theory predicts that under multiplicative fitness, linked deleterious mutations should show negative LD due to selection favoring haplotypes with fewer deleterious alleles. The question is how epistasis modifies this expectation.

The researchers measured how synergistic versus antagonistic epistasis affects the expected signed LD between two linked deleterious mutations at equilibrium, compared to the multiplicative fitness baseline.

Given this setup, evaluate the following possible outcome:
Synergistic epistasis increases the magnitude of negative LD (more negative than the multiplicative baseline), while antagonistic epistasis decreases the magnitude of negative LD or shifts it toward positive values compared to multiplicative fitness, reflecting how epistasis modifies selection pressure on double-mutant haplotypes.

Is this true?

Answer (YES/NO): YES